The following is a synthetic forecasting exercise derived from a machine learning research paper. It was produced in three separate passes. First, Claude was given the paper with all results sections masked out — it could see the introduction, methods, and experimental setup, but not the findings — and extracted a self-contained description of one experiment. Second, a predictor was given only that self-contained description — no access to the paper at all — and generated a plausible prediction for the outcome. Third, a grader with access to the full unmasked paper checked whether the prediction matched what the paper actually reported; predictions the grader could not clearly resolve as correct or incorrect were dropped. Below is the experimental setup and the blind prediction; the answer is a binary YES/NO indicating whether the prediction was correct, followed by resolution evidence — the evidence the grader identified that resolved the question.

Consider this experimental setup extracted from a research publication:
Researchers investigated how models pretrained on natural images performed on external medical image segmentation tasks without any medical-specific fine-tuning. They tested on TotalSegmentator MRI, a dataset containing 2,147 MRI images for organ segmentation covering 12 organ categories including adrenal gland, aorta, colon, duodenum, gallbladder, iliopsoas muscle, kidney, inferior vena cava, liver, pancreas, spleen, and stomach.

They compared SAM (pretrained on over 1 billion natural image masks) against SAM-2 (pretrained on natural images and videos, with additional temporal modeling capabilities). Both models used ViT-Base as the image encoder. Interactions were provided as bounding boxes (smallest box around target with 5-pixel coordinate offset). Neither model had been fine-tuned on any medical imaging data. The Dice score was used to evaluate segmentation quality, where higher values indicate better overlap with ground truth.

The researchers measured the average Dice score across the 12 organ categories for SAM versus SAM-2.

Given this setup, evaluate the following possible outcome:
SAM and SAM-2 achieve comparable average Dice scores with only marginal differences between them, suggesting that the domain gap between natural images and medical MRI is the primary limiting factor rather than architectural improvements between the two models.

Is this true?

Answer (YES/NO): NO